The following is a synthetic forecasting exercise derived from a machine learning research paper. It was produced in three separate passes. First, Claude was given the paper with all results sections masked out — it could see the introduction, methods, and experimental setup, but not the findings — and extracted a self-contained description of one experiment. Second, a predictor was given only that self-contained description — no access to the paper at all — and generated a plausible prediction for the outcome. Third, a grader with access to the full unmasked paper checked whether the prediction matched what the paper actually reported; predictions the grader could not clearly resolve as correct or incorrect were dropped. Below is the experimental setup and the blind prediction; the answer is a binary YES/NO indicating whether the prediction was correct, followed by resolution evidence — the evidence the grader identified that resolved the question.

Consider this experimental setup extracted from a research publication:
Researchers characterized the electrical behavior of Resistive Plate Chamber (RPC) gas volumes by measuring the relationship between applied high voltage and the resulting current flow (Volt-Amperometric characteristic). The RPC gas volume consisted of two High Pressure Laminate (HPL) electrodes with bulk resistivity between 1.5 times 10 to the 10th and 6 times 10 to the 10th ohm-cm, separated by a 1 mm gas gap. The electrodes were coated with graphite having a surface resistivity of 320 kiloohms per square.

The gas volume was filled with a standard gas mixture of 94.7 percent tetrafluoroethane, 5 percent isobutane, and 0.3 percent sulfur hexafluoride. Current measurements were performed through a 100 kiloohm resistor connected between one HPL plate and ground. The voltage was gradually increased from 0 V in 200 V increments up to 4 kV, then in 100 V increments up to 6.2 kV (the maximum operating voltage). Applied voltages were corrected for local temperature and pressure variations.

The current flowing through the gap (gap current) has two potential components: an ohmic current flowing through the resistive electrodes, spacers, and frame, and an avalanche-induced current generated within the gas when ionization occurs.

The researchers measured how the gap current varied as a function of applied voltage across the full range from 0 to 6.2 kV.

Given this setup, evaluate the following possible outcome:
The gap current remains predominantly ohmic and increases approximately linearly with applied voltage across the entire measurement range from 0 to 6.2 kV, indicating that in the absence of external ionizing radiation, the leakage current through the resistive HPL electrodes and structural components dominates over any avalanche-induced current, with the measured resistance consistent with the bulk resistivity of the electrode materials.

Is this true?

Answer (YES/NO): NO